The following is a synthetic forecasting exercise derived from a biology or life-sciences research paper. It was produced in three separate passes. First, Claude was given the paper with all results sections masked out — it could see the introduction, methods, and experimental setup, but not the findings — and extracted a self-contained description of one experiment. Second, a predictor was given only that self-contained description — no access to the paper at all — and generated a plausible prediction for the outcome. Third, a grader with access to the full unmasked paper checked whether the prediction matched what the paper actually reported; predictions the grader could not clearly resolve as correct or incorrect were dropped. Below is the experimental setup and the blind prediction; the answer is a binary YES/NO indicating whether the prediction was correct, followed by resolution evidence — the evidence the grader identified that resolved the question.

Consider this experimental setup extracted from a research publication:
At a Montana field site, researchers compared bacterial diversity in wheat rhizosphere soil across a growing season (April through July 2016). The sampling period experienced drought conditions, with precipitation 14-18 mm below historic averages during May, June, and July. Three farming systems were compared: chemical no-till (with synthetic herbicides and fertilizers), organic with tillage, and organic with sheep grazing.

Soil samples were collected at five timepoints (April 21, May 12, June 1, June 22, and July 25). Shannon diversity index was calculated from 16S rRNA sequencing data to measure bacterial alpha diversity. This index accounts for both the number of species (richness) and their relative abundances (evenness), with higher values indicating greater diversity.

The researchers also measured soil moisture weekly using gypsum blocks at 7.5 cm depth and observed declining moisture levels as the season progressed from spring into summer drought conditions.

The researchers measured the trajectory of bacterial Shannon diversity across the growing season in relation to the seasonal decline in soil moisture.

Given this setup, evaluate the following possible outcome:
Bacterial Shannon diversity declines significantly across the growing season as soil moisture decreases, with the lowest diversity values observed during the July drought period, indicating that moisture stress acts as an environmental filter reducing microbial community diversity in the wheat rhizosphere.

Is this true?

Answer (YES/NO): NO